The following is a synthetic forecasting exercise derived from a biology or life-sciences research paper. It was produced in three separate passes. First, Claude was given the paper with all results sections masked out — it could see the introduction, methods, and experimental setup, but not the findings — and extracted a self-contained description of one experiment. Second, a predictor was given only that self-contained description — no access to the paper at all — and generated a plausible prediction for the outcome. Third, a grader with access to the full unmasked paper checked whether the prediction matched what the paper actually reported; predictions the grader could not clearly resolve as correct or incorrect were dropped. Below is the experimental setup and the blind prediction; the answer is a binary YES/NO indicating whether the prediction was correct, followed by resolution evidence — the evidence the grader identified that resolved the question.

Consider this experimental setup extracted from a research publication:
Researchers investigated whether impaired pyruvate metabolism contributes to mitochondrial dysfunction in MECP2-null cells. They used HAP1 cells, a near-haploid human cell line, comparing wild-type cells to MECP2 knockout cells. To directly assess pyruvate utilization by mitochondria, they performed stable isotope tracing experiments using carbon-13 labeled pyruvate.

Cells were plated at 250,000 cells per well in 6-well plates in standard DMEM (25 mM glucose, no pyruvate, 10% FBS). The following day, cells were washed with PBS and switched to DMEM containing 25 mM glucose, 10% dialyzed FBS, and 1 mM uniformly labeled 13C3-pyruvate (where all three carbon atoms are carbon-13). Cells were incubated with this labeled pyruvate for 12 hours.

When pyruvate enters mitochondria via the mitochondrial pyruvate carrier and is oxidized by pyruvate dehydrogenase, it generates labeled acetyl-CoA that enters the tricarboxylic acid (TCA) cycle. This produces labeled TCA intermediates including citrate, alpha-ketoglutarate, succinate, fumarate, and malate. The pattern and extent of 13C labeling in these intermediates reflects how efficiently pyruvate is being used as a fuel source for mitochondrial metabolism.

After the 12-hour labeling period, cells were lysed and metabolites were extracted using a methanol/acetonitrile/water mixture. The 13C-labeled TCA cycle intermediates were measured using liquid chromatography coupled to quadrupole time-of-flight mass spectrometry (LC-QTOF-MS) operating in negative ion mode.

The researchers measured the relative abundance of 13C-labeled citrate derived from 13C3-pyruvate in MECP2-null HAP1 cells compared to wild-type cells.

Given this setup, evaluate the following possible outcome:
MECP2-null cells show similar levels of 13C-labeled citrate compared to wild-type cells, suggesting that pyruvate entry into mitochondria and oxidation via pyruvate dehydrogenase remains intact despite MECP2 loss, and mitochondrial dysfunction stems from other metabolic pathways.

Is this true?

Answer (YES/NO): NO